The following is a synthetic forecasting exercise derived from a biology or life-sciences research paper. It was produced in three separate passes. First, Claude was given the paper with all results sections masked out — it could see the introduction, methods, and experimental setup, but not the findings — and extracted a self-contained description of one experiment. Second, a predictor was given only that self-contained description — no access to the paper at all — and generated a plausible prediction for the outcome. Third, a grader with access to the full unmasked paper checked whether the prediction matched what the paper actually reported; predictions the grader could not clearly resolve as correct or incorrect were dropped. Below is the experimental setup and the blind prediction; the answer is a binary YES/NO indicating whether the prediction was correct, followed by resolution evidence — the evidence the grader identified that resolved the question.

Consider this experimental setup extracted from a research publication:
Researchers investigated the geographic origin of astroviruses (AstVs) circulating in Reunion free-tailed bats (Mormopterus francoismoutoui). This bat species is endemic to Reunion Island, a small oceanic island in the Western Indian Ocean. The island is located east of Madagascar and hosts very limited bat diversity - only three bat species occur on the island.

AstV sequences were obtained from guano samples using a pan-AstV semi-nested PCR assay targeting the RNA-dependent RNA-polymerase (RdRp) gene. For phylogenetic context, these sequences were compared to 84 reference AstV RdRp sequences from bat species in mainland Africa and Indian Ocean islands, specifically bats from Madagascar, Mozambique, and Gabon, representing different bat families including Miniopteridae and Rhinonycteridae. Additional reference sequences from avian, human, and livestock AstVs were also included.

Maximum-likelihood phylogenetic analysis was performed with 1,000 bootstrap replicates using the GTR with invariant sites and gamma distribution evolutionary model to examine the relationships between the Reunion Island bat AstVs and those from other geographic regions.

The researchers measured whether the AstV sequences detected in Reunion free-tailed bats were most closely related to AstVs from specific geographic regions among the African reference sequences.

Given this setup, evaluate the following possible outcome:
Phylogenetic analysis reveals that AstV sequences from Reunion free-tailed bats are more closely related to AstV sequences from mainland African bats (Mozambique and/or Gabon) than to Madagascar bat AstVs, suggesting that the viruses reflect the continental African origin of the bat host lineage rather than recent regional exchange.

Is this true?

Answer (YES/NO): NO